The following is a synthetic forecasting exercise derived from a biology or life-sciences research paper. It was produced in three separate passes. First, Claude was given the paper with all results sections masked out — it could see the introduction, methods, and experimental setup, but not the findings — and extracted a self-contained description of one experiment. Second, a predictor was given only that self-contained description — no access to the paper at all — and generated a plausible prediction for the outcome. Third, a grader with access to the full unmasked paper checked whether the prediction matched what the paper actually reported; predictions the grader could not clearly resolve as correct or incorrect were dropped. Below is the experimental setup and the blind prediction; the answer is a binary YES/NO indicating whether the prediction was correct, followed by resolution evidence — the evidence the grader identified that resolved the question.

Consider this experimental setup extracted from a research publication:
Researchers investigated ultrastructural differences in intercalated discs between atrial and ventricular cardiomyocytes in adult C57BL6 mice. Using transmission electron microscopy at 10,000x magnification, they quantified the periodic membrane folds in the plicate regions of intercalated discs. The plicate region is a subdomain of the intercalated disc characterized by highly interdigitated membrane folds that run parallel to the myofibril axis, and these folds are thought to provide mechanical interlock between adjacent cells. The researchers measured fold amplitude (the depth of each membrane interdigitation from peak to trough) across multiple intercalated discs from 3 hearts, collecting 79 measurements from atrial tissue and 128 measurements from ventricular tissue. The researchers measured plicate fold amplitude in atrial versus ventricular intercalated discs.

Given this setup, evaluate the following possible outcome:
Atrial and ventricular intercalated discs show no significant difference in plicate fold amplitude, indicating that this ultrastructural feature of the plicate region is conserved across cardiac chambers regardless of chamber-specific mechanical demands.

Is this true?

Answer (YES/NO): NO